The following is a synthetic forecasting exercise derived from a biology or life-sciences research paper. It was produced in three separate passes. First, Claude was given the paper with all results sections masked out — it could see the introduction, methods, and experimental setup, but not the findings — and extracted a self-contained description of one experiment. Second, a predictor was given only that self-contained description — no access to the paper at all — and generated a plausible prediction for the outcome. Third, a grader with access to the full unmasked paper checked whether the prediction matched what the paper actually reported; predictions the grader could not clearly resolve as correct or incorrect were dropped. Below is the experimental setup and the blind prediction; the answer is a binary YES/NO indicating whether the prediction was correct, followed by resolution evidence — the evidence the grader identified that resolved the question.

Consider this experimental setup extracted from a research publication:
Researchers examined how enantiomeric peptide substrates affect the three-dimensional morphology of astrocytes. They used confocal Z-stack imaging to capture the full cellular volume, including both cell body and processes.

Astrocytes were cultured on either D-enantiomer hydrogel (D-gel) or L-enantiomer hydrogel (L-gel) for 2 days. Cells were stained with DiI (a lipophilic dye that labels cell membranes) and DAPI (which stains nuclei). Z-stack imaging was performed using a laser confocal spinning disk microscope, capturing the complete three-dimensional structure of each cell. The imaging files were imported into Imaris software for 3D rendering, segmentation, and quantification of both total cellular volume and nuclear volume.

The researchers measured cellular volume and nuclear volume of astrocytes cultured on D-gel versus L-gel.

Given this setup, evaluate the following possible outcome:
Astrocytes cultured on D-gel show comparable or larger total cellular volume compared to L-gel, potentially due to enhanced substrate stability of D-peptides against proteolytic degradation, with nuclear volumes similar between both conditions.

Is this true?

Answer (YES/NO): NO